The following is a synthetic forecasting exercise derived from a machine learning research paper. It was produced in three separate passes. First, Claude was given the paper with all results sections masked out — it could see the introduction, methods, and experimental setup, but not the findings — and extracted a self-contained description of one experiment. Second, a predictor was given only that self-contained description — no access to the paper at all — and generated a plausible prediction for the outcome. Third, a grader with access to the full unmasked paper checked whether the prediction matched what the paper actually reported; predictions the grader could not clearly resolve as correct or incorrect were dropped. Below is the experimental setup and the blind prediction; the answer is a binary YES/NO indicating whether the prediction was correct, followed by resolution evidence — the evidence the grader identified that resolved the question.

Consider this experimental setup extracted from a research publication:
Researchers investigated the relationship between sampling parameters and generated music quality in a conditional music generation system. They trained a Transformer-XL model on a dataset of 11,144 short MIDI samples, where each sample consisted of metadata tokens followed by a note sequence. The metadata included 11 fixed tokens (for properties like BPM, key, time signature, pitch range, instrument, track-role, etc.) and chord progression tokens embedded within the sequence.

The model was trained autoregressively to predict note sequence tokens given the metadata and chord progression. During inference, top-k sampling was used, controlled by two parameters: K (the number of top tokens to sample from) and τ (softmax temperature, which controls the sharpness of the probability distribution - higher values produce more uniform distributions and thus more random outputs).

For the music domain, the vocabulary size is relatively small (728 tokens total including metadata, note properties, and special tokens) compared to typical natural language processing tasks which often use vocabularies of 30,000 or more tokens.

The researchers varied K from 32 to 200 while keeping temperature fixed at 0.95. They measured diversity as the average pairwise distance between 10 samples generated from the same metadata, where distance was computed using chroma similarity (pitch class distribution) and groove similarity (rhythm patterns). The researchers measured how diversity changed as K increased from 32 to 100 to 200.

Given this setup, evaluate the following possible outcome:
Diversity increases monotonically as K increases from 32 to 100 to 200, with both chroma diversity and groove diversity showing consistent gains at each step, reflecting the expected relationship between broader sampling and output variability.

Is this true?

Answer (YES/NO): NO